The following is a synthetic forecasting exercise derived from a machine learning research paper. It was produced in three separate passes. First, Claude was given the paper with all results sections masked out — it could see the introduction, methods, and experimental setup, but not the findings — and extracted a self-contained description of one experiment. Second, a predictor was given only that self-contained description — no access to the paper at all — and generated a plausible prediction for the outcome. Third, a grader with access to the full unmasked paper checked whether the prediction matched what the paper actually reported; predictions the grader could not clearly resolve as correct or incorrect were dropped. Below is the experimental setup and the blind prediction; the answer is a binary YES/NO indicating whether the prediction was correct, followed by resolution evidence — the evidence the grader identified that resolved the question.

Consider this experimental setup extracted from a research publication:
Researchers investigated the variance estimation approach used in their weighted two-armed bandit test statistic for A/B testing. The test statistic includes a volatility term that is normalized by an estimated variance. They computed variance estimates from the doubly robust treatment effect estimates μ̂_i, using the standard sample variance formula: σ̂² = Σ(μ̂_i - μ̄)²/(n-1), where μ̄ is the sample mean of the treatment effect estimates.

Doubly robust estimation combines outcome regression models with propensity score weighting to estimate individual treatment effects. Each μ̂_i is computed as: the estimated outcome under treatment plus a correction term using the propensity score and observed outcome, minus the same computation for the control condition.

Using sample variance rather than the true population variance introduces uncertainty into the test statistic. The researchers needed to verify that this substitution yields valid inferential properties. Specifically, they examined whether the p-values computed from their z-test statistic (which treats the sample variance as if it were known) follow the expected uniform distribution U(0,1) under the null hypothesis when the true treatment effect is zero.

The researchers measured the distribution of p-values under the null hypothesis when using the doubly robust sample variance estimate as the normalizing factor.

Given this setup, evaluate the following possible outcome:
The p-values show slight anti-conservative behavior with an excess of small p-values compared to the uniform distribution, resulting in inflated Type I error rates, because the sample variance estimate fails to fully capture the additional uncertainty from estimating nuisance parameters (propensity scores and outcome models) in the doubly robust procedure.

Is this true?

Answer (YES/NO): NO